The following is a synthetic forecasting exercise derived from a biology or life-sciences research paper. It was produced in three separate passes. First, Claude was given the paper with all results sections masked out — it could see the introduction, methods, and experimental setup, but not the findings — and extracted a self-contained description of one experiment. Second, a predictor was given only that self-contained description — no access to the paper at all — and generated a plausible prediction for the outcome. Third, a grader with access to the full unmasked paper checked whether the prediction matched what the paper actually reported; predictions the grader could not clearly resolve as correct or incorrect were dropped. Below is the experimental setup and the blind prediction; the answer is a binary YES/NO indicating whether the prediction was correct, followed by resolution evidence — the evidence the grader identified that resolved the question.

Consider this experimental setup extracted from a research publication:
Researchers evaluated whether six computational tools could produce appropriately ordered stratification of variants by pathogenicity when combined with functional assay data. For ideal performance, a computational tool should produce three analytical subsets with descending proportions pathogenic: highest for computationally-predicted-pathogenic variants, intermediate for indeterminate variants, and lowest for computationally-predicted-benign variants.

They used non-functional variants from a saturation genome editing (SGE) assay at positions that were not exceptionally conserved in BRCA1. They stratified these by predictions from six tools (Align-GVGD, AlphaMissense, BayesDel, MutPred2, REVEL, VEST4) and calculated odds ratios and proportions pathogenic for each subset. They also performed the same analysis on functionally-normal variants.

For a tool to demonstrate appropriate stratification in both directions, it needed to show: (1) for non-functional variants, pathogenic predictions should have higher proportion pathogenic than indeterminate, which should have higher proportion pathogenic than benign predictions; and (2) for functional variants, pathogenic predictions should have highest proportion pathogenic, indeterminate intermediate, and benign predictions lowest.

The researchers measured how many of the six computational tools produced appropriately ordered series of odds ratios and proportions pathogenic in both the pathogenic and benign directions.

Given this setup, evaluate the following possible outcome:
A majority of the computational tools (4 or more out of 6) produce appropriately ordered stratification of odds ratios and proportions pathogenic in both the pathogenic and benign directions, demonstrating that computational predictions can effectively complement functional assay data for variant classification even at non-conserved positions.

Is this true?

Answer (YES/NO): NO